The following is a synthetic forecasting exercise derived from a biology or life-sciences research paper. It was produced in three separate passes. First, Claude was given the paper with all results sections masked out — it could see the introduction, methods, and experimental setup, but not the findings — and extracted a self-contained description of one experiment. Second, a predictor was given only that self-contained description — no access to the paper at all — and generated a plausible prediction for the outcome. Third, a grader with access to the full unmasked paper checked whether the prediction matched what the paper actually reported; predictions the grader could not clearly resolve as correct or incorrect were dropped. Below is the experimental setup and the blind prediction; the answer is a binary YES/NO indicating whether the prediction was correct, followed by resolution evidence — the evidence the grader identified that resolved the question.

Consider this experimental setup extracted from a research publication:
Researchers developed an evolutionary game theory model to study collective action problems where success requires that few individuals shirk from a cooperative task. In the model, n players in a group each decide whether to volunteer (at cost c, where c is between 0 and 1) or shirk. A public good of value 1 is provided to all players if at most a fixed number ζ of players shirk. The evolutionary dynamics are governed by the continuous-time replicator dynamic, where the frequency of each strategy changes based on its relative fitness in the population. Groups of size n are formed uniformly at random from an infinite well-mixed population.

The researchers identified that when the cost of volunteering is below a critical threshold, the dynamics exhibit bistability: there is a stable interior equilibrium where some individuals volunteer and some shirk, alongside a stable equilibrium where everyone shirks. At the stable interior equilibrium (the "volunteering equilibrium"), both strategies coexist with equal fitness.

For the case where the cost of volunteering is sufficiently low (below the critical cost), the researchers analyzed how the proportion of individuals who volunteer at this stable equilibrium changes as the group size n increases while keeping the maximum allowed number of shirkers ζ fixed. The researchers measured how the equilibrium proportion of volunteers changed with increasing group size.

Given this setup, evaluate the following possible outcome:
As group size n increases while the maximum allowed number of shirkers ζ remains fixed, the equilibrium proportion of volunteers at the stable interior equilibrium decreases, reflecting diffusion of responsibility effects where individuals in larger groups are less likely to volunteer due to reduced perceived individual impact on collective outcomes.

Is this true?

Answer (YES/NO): NO